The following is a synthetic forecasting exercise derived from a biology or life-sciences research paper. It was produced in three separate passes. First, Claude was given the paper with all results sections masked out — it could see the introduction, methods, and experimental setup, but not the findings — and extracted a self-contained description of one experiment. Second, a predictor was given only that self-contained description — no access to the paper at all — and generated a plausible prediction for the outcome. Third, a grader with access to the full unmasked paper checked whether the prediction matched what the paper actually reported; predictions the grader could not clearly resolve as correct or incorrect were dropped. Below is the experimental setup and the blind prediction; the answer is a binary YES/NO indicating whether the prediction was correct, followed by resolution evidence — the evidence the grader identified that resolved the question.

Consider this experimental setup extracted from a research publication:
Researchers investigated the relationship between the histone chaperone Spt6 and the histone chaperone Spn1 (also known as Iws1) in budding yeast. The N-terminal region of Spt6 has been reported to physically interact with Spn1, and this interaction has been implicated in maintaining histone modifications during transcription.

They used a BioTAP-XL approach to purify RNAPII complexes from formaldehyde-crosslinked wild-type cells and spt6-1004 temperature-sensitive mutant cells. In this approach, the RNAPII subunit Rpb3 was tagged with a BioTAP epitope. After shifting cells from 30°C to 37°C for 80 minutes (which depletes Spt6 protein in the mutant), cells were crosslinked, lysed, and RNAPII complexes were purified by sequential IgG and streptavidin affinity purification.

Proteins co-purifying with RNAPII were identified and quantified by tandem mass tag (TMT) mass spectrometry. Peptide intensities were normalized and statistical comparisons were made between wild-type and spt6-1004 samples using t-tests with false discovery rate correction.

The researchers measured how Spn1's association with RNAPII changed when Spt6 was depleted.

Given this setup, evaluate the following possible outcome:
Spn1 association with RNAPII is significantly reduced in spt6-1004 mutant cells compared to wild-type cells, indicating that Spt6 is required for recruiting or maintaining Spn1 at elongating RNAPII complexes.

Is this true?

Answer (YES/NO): YES